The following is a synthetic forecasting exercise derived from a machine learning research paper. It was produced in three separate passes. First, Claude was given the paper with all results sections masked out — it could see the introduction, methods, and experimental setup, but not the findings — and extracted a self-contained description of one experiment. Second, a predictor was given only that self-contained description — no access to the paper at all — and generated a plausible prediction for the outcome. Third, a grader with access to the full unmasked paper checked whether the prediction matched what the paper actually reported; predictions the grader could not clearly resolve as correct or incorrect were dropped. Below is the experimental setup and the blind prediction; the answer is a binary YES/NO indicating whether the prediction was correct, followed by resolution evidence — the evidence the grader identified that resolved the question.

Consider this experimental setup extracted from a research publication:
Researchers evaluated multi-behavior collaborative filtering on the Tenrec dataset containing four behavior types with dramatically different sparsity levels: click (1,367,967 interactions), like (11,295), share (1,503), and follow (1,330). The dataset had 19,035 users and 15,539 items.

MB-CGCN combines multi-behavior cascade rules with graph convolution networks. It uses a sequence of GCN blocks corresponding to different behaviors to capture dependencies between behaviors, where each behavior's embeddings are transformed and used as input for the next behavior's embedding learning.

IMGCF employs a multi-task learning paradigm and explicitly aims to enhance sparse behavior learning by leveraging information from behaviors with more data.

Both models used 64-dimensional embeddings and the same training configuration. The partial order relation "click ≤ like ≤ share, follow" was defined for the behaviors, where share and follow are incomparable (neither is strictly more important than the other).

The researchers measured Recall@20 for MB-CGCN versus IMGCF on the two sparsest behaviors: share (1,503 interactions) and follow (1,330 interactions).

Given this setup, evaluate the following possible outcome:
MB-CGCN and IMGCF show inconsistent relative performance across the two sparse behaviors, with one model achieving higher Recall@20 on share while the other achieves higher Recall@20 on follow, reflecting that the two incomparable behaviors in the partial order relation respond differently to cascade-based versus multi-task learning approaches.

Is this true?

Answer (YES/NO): YES